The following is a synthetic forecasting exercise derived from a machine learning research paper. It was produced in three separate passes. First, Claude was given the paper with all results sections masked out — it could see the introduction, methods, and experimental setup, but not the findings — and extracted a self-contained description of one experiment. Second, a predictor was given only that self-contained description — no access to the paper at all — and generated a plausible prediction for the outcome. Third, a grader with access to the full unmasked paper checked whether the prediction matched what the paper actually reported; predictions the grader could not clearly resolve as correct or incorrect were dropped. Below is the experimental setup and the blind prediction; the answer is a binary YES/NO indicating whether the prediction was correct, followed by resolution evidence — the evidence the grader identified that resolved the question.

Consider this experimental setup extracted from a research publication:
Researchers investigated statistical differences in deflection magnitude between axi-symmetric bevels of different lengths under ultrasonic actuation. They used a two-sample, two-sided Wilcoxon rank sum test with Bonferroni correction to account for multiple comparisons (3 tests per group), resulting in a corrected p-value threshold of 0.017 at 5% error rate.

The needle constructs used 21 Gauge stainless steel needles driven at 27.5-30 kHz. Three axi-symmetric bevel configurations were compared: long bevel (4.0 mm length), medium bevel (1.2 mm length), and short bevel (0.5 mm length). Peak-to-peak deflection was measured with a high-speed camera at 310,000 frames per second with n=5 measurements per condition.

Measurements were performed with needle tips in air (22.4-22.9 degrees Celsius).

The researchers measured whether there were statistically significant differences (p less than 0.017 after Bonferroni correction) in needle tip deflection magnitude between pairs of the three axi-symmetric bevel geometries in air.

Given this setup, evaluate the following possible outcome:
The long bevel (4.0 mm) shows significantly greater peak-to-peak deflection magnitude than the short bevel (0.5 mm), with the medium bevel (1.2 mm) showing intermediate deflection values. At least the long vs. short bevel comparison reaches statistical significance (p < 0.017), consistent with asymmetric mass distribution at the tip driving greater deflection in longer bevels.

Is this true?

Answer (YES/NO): NO